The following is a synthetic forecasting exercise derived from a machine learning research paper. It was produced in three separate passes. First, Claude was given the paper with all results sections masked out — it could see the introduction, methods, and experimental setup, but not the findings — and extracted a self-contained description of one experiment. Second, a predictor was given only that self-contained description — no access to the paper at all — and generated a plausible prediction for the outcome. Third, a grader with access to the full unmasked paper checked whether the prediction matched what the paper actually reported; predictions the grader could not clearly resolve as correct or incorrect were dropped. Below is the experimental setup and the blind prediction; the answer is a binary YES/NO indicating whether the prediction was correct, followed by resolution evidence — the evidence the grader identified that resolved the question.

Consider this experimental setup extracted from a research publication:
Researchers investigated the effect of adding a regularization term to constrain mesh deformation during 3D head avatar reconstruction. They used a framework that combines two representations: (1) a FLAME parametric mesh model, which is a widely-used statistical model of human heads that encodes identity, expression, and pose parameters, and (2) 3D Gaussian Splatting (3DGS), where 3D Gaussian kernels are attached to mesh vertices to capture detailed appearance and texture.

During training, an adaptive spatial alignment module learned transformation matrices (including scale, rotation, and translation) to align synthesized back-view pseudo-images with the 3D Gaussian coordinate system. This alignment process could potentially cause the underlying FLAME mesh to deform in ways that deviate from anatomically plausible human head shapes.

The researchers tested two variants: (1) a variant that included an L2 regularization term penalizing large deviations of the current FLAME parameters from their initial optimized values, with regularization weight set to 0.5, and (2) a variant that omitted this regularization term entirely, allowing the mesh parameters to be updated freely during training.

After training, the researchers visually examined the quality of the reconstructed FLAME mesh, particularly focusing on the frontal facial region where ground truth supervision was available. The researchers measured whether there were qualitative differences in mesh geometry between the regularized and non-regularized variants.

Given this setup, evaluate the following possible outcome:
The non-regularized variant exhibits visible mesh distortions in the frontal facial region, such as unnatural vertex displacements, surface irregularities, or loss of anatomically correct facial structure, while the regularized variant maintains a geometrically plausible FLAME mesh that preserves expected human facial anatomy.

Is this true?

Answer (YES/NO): YES